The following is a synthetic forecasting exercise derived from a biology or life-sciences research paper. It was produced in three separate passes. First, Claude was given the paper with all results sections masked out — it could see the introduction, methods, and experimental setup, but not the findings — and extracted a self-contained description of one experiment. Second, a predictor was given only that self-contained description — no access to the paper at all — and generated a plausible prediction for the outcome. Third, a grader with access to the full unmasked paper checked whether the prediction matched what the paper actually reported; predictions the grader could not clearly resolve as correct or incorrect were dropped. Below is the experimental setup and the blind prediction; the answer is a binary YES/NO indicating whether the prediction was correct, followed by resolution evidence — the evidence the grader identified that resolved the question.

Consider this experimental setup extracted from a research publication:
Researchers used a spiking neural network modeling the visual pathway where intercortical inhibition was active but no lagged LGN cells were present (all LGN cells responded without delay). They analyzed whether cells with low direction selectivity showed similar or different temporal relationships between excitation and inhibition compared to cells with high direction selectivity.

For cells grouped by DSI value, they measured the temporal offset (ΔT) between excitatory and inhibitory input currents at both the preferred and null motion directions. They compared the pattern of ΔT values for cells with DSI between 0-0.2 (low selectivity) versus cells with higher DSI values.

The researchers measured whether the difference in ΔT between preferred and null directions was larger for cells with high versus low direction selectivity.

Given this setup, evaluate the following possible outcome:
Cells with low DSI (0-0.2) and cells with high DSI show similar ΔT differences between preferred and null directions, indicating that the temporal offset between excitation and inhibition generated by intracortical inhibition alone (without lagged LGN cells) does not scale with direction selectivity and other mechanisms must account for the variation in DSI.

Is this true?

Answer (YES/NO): YES